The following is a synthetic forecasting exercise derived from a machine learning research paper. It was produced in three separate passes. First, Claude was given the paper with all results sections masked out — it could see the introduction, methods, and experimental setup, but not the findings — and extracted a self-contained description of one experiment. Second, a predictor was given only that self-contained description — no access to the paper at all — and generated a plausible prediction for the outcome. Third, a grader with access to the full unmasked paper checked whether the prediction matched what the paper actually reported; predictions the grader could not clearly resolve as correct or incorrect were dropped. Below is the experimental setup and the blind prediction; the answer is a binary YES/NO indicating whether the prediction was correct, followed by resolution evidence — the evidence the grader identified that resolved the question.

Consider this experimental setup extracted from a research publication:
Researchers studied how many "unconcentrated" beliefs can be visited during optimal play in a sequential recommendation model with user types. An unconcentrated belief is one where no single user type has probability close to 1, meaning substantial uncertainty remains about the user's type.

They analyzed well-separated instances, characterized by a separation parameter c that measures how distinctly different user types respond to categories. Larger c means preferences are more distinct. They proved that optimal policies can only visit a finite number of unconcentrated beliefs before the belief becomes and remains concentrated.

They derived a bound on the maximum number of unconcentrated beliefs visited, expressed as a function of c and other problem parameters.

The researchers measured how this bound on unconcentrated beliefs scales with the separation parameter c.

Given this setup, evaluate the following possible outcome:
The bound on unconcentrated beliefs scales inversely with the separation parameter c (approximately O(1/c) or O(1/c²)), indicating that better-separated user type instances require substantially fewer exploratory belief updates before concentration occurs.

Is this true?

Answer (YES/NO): NO